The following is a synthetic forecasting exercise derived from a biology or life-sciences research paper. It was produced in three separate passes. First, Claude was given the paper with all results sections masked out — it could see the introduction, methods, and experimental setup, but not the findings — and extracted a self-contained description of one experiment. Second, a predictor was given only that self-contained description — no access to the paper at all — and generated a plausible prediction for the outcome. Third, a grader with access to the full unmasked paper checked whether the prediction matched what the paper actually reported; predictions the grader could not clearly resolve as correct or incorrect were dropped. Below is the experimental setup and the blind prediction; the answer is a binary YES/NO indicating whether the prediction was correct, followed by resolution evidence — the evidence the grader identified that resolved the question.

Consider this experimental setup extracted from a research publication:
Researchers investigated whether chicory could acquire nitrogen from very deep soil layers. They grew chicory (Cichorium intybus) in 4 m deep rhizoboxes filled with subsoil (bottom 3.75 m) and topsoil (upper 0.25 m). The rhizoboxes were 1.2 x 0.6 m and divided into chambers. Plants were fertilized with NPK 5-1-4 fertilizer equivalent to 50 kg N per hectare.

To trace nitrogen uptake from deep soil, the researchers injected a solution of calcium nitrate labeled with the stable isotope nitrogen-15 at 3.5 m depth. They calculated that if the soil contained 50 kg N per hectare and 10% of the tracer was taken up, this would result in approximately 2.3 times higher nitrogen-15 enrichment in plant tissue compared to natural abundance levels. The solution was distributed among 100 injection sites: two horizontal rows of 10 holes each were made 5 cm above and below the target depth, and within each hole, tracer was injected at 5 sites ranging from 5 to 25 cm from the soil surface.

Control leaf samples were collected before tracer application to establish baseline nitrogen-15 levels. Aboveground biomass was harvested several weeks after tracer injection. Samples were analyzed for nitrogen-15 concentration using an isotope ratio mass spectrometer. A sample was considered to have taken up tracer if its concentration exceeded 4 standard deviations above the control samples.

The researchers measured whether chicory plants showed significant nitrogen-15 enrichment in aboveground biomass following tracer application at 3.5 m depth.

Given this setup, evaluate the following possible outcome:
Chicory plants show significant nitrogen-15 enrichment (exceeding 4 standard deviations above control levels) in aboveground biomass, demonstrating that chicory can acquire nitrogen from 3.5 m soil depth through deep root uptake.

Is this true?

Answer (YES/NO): YES